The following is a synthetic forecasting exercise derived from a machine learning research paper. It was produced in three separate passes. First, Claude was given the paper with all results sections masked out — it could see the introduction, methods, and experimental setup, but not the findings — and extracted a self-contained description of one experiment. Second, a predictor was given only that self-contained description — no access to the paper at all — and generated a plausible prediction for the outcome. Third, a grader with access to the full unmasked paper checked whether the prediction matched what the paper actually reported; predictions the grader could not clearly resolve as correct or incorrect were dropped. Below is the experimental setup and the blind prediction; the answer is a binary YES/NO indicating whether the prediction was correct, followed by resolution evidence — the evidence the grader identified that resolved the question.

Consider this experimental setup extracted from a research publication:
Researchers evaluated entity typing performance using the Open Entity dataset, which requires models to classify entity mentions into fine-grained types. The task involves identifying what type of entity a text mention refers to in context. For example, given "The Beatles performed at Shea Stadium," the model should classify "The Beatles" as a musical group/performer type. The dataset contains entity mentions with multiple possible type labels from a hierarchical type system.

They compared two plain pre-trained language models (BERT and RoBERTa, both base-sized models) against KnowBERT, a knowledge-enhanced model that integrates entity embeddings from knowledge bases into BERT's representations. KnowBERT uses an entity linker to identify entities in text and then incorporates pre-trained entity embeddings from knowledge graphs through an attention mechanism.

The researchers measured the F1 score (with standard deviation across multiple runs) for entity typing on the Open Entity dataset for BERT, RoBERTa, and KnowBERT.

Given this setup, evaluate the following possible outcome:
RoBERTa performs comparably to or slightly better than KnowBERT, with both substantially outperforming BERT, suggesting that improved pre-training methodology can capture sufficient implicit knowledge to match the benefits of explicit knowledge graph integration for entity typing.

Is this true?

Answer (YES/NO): NO